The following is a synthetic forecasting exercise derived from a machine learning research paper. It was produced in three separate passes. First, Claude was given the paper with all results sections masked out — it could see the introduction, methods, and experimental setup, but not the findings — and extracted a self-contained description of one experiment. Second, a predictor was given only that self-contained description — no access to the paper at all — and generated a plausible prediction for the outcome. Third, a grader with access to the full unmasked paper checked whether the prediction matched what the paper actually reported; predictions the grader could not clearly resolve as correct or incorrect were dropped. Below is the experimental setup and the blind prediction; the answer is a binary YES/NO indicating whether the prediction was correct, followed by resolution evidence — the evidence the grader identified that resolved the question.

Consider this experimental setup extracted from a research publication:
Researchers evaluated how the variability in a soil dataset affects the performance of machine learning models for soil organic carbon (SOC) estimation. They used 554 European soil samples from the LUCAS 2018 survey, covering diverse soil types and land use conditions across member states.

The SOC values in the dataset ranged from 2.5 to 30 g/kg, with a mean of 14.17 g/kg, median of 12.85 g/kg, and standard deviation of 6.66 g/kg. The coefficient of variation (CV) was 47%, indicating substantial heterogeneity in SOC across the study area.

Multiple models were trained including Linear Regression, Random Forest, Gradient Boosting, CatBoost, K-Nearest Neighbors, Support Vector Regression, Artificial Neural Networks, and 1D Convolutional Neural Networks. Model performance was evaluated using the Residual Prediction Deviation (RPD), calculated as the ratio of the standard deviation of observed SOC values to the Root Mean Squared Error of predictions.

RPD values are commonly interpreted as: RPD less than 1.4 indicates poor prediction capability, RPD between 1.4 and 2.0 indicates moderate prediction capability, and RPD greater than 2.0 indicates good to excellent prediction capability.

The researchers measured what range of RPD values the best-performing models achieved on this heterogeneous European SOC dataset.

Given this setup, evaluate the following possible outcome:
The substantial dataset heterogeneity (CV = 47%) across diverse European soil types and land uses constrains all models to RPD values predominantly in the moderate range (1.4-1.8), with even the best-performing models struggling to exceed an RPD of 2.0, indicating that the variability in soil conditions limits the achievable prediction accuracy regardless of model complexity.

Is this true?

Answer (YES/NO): NO